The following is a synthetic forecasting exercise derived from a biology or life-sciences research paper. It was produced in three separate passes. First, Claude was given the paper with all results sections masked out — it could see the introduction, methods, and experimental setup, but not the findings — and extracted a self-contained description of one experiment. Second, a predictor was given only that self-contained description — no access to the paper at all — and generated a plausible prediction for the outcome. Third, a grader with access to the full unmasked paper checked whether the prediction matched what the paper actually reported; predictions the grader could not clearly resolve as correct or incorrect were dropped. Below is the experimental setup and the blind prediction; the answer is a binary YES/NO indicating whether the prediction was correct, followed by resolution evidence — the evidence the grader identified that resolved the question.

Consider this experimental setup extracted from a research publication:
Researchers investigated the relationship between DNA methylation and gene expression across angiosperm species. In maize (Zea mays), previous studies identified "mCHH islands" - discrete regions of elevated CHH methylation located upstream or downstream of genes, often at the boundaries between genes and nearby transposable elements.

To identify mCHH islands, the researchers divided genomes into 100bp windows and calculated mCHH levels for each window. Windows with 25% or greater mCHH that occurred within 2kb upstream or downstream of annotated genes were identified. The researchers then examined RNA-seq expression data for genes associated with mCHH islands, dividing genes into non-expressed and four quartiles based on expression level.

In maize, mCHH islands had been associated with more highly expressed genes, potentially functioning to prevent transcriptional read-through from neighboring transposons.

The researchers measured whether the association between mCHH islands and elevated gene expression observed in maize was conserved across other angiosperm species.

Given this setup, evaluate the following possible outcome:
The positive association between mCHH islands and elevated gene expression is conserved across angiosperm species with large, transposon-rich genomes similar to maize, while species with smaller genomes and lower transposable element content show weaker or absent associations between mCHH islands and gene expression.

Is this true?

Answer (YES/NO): NO